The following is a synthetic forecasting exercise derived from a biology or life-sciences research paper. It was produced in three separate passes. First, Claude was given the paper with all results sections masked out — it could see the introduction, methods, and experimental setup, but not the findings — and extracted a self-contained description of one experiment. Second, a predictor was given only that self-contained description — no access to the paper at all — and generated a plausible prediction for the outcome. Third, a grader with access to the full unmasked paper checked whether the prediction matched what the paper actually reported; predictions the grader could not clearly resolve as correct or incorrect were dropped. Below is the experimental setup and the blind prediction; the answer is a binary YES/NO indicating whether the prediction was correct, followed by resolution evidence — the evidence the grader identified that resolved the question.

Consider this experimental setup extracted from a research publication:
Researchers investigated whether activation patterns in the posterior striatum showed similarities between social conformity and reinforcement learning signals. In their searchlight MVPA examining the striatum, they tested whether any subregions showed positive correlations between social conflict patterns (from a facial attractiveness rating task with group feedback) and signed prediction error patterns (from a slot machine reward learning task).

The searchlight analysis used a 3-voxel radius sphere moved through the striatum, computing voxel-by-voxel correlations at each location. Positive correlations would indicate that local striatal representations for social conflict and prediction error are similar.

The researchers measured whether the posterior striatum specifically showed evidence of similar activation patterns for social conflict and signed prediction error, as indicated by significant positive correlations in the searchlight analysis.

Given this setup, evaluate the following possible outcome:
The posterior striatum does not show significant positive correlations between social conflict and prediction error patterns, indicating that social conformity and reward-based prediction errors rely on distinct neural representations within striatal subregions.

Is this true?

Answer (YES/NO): YES